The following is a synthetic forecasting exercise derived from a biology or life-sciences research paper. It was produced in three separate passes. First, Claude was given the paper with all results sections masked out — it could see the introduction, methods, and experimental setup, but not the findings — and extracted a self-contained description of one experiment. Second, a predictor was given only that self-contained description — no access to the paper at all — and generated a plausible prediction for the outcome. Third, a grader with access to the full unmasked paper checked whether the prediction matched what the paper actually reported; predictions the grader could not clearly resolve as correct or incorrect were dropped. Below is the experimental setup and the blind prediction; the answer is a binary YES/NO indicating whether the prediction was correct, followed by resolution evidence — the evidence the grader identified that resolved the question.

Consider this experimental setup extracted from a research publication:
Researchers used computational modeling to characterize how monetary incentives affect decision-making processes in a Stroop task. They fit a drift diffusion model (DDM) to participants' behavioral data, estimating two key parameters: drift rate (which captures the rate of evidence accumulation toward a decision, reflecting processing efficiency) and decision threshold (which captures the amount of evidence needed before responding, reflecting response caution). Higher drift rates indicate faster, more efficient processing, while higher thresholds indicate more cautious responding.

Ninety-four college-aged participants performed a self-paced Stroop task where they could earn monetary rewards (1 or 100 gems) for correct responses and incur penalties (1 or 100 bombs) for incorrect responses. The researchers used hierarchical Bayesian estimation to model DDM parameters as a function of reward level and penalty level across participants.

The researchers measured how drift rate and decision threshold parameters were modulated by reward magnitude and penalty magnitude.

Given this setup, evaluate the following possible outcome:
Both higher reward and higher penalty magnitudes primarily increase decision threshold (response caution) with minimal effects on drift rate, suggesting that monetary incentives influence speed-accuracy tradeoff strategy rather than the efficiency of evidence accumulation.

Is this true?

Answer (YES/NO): NO